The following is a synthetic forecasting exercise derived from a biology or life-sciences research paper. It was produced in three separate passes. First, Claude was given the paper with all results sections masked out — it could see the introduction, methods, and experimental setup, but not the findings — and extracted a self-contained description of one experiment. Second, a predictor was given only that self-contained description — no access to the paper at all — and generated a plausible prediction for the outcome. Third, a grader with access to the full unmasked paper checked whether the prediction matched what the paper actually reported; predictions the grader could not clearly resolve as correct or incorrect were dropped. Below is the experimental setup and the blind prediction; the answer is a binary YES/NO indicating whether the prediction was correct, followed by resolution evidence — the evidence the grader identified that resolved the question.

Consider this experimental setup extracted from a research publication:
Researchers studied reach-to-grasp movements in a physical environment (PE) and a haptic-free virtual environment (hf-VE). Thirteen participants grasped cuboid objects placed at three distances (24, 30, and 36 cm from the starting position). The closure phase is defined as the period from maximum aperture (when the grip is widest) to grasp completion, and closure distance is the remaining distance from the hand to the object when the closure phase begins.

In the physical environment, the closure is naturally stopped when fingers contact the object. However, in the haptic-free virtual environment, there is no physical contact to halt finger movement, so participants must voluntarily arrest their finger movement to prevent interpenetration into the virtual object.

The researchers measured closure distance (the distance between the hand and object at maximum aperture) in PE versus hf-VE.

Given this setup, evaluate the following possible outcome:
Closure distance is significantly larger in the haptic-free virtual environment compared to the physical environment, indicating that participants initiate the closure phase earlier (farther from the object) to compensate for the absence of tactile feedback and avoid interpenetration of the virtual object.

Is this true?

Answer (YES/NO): YES